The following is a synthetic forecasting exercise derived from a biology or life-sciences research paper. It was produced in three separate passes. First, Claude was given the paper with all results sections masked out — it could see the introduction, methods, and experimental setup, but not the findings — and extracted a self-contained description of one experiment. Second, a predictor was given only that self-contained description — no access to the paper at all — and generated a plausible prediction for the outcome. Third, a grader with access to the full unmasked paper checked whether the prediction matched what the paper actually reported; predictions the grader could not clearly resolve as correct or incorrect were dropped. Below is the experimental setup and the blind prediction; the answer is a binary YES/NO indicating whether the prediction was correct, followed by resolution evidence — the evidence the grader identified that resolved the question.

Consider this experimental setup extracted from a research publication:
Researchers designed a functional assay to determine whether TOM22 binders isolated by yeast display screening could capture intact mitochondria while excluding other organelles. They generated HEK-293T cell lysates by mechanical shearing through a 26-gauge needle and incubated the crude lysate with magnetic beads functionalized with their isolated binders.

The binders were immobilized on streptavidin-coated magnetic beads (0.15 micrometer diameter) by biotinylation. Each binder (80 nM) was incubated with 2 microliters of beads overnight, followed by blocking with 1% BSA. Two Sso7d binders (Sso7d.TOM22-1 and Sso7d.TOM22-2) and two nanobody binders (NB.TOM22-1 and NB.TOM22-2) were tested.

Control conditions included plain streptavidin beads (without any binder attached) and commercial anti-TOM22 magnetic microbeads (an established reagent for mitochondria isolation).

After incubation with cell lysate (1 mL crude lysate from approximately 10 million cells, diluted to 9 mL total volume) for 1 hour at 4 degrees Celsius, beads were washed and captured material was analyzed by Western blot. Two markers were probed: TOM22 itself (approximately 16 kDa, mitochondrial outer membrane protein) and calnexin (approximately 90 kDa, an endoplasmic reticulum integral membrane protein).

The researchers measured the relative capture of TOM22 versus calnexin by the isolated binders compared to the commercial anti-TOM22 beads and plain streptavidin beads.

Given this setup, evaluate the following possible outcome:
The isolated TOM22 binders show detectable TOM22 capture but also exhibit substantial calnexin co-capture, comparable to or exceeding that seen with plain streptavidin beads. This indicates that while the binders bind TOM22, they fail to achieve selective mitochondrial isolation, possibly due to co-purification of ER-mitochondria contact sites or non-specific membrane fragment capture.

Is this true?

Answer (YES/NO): NO